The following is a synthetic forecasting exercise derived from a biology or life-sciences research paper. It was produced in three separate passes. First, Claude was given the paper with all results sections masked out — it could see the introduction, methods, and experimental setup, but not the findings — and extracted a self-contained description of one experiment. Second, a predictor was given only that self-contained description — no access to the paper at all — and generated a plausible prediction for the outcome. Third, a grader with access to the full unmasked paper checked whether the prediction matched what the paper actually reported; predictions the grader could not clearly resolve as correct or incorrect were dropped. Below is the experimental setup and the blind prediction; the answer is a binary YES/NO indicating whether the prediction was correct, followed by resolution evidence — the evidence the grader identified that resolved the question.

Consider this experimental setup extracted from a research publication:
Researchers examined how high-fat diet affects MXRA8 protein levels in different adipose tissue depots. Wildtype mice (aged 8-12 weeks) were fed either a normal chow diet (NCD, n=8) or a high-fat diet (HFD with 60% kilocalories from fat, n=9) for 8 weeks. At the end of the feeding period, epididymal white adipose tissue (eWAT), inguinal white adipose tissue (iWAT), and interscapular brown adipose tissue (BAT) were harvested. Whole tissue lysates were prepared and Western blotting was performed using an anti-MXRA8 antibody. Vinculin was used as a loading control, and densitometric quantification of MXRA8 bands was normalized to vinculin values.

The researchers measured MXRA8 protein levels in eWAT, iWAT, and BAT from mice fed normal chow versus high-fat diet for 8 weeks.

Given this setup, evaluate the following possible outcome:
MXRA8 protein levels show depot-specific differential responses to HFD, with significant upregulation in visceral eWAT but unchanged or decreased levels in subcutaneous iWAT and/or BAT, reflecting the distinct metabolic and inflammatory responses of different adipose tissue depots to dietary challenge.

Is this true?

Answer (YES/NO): NO